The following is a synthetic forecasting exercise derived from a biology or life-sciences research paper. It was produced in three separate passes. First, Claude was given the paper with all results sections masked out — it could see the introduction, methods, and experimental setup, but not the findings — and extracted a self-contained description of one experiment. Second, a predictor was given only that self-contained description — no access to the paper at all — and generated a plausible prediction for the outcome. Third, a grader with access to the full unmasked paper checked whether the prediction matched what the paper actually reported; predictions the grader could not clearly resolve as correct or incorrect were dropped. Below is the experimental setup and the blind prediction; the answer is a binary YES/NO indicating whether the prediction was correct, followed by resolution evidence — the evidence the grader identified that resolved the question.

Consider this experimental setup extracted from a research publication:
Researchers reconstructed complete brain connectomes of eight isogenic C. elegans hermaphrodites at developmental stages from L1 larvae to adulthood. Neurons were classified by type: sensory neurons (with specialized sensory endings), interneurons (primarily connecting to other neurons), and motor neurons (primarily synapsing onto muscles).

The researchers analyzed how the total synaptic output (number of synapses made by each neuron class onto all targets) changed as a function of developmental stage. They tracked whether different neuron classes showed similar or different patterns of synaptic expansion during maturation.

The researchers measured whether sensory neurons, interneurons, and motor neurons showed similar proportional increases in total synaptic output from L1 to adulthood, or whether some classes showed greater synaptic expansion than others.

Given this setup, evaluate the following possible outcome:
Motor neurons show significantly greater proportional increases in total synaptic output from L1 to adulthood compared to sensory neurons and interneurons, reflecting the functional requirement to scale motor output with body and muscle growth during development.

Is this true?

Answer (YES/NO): NO